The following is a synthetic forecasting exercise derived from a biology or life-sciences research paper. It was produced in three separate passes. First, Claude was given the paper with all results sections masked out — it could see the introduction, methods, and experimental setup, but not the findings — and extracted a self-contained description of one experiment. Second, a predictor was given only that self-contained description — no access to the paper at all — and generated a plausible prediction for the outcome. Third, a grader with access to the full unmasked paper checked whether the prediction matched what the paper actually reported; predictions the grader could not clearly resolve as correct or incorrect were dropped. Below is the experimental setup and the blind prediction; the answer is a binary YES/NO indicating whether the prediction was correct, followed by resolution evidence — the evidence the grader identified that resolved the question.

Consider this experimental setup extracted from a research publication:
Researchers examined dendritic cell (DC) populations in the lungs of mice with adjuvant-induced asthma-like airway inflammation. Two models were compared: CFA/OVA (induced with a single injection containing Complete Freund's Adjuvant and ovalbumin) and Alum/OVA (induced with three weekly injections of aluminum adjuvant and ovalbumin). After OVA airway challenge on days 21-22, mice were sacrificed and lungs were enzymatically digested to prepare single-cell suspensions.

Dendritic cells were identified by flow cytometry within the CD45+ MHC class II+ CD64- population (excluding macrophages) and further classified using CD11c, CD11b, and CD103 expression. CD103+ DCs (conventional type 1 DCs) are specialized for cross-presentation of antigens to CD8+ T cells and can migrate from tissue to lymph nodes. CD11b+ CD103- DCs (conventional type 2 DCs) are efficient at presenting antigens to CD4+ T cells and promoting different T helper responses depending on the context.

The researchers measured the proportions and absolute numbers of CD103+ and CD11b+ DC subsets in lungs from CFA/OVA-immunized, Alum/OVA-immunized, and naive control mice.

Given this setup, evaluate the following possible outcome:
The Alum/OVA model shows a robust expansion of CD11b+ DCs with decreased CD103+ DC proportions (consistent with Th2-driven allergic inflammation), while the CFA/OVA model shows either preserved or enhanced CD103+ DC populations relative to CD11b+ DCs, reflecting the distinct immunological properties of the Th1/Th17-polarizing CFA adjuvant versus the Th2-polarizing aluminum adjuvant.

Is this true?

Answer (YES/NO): NO